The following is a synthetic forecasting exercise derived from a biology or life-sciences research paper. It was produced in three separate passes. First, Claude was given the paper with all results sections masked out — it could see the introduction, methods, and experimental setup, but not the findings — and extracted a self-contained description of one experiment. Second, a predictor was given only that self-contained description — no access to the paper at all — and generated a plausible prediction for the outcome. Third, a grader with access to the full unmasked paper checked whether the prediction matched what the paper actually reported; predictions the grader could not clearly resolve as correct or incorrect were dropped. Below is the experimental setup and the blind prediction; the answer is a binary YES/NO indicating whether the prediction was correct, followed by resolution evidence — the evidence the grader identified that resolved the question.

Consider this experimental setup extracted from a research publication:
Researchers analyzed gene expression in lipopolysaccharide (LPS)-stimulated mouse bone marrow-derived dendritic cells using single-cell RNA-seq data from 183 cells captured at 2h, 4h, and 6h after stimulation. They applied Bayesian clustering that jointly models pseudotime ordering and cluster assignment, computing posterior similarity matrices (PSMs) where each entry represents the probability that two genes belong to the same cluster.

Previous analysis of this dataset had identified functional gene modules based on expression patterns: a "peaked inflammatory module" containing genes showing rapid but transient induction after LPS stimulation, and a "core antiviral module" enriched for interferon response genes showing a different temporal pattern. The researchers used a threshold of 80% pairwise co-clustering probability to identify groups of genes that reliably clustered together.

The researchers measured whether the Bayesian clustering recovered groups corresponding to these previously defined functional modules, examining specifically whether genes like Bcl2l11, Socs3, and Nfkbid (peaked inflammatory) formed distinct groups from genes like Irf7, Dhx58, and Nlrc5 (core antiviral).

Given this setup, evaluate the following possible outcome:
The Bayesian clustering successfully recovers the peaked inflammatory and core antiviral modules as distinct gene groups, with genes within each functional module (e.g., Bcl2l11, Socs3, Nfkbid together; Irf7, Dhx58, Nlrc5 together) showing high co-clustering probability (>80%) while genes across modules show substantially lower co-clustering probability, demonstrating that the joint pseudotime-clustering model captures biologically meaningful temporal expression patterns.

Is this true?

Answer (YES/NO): YES